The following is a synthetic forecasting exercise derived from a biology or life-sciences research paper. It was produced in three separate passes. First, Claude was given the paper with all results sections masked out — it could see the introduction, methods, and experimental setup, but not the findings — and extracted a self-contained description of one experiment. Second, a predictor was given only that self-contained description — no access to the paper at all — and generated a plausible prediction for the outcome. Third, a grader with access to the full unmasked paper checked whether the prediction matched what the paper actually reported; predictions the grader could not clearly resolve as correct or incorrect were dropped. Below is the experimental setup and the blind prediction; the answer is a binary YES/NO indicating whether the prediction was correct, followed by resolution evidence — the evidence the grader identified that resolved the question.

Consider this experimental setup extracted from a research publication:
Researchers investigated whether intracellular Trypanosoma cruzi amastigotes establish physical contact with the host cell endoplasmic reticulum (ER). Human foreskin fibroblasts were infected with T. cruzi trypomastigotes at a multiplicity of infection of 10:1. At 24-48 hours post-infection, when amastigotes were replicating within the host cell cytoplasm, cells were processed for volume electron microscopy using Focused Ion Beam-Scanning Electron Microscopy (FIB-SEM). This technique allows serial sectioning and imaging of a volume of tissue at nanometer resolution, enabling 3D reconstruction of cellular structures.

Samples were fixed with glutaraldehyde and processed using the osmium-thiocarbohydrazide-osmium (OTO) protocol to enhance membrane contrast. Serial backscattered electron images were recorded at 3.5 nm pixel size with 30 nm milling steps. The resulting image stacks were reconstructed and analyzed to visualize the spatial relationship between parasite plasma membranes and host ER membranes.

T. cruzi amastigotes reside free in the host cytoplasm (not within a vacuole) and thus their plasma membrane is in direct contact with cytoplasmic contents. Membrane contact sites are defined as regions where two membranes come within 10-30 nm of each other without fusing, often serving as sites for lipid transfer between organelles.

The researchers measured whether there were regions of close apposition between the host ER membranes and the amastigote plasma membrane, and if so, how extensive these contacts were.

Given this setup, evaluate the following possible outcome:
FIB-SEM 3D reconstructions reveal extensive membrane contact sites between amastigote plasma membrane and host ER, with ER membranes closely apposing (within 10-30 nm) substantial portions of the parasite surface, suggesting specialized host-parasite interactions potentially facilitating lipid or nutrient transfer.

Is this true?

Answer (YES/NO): YES